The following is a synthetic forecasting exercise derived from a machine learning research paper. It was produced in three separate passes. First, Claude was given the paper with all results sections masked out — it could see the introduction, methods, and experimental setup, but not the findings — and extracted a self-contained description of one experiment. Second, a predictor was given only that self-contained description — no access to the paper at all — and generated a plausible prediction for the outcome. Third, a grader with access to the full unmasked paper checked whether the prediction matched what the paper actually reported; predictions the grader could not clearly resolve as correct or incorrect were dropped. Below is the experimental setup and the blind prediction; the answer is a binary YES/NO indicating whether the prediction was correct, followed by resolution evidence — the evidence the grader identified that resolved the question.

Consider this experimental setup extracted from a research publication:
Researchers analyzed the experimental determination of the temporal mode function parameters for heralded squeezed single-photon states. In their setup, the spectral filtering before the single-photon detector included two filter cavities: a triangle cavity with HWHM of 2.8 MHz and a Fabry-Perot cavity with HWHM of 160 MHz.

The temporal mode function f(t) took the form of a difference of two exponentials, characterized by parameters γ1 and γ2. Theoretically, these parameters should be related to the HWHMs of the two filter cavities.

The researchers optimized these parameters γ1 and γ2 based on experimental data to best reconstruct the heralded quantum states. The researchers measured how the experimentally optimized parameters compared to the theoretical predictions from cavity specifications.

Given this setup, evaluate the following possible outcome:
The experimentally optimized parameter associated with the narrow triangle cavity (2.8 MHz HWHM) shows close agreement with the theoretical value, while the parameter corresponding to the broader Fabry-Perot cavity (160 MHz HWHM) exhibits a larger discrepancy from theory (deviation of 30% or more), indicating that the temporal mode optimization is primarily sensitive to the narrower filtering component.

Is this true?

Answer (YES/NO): YES